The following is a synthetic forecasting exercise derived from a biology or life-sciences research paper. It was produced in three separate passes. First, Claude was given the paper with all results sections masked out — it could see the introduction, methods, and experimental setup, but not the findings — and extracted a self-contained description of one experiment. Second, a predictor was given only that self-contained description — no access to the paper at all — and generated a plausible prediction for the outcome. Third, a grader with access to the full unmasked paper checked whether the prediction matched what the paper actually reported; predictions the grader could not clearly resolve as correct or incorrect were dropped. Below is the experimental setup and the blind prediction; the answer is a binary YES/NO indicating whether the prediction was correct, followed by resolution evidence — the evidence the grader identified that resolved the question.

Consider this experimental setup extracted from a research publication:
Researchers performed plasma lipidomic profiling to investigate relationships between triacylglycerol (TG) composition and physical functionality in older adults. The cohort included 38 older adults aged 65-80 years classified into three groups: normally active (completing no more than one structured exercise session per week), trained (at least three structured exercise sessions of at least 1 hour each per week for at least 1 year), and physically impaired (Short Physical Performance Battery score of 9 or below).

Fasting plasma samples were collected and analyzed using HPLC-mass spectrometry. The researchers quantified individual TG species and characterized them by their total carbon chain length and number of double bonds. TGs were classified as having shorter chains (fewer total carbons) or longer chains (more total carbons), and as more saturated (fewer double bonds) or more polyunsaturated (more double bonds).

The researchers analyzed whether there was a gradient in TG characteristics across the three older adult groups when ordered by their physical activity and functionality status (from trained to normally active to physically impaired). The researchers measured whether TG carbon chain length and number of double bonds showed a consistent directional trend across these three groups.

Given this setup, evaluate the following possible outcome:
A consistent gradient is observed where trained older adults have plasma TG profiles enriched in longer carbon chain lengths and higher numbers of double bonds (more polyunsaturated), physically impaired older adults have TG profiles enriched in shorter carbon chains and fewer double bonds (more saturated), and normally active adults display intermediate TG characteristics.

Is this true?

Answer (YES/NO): NO